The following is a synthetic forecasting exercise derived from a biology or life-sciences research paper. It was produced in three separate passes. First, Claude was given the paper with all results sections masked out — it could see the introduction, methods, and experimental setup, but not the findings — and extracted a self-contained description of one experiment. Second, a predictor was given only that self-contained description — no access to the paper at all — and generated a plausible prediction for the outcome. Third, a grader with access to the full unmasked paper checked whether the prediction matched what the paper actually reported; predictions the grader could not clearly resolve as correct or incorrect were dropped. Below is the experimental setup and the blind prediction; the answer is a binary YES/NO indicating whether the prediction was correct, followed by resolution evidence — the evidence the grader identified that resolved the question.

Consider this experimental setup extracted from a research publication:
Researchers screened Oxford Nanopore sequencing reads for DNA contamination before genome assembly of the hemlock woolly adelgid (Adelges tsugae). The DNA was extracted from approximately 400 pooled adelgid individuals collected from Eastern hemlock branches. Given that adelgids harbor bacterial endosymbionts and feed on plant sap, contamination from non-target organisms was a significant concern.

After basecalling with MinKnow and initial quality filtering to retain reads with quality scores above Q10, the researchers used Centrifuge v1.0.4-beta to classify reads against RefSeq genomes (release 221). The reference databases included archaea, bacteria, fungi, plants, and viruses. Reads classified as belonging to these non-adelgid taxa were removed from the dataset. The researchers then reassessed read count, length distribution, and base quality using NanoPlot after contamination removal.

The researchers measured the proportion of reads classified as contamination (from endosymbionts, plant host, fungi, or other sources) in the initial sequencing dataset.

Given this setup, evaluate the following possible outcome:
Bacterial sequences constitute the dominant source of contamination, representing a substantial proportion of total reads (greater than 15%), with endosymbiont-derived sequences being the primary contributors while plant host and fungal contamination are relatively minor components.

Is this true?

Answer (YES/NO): NO